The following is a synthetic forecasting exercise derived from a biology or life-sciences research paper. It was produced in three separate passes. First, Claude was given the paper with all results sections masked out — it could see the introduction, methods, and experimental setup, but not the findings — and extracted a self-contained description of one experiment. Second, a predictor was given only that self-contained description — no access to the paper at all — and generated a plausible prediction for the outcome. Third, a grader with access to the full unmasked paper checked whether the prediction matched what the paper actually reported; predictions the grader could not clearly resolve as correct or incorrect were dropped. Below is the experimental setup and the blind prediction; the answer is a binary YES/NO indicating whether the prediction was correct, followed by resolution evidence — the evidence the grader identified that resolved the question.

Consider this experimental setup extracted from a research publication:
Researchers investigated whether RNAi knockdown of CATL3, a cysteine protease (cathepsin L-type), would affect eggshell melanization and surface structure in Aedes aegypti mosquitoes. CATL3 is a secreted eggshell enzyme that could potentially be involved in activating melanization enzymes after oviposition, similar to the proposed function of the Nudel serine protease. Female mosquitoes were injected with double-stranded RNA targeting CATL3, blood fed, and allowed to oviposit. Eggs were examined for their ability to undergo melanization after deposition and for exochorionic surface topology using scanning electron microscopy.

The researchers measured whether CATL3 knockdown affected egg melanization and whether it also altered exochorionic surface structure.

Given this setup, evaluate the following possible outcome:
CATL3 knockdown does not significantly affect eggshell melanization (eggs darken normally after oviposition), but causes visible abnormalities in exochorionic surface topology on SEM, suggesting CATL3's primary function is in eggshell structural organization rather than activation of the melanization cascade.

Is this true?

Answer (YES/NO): NO